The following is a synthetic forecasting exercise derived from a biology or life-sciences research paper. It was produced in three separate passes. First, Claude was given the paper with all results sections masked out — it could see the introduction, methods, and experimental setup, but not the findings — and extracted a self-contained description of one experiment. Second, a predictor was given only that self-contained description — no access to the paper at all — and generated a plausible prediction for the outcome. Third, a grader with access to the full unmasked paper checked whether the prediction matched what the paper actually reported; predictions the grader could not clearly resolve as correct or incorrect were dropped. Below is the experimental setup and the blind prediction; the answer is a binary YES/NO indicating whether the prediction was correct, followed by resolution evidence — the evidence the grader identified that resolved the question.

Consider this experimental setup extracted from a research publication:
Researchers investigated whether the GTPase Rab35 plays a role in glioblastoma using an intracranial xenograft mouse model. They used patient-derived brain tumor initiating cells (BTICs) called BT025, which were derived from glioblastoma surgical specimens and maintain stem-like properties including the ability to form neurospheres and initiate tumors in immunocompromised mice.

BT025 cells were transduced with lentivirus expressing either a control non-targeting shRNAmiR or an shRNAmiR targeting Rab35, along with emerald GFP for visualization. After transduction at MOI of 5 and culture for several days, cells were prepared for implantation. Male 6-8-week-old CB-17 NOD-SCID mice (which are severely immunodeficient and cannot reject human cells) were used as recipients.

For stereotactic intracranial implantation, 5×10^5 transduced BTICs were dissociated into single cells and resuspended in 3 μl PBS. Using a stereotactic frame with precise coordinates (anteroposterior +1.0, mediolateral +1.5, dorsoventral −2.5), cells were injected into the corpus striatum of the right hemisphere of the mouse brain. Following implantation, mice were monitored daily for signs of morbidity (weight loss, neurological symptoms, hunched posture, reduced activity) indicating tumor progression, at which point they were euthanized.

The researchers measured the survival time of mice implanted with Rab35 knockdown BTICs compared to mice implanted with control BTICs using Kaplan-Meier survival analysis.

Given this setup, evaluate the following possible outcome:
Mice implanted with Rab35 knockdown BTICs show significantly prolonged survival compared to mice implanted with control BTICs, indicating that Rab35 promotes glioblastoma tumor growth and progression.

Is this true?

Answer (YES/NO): NO